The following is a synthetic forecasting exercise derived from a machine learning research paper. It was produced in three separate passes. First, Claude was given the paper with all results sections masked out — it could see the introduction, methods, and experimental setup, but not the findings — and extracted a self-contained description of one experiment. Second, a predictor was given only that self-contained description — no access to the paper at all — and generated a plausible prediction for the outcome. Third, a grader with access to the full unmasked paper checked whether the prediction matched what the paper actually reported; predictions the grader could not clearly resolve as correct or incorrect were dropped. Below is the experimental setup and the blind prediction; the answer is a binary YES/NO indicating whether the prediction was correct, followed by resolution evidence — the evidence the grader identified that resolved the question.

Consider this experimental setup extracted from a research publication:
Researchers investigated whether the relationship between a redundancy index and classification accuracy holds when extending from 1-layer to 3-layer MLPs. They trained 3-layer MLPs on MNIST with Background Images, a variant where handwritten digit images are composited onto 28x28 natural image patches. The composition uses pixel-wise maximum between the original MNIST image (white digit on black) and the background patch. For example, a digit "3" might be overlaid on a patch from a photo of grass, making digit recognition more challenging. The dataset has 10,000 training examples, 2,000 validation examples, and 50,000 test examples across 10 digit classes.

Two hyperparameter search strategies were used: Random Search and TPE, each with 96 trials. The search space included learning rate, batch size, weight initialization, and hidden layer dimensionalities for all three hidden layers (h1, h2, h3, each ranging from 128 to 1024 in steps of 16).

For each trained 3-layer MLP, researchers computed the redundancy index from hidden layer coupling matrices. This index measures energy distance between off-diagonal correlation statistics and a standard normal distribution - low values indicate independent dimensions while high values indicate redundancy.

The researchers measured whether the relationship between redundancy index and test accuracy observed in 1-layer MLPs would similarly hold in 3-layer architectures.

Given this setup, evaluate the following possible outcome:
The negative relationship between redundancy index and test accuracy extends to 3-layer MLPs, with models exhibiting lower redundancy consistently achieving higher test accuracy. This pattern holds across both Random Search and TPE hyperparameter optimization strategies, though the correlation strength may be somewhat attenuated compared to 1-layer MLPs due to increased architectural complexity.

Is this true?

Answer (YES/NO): YES